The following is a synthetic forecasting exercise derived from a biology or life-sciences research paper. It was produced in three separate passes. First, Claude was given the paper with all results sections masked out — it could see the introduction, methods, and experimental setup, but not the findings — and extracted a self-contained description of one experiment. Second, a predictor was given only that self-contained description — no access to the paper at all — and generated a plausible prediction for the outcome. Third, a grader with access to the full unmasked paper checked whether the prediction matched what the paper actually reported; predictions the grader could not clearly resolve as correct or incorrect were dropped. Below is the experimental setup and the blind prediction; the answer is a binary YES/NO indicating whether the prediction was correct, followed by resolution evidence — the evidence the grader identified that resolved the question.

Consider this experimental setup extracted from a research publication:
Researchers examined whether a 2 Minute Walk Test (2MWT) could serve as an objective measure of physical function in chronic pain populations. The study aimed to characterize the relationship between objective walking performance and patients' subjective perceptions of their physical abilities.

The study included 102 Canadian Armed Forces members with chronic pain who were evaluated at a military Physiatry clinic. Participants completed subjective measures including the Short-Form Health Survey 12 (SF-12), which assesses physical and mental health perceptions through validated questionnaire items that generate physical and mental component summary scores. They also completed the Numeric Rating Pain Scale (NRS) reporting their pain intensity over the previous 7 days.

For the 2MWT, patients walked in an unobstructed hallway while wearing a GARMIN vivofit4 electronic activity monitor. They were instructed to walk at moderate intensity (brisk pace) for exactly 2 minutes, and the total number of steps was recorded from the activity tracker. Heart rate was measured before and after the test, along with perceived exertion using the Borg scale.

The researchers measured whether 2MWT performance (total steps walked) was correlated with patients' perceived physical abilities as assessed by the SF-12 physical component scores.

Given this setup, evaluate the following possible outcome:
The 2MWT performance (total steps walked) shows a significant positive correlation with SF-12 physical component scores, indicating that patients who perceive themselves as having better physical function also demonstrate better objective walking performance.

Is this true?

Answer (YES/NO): NO